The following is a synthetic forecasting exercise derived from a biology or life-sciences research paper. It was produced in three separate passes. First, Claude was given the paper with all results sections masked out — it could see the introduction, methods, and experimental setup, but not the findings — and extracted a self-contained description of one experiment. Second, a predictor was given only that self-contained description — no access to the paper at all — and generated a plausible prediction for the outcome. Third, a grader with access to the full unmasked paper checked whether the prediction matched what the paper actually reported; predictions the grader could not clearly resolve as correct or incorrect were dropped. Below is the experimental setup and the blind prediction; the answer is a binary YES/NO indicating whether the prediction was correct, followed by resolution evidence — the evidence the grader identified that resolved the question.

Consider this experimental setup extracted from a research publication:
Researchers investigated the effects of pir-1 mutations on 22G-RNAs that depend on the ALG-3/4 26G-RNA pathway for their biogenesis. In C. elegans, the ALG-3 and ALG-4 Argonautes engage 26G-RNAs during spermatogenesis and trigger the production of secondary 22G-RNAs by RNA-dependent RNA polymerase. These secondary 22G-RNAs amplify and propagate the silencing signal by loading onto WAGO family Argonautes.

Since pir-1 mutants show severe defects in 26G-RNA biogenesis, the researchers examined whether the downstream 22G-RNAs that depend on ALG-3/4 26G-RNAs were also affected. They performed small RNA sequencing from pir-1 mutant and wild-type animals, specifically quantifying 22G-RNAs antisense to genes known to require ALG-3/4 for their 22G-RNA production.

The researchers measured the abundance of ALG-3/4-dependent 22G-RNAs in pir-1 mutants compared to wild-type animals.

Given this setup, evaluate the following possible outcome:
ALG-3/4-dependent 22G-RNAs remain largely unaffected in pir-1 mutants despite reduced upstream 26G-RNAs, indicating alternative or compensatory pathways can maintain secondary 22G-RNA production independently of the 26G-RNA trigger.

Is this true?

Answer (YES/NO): NO